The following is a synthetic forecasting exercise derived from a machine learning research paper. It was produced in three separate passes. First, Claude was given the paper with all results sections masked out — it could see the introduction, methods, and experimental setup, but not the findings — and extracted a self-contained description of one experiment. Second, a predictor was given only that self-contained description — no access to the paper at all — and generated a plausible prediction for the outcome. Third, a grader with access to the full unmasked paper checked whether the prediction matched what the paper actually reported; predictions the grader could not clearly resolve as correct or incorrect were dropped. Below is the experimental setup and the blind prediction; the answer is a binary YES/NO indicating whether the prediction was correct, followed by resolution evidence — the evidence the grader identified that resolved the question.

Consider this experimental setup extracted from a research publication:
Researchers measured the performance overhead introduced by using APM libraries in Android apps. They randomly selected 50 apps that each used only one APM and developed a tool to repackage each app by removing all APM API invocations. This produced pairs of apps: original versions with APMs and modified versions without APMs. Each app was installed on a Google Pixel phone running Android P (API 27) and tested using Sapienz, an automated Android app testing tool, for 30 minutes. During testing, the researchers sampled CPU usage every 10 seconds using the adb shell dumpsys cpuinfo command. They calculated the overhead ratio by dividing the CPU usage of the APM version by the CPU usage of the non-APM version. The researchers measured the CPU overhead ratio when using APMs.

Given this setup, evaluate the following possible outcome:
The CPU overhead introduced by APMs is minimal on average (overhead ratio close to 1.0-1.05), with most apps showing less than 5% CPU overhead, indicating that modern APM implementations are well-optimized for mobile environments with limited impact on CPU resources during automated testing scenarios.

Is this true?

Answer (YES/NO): NO